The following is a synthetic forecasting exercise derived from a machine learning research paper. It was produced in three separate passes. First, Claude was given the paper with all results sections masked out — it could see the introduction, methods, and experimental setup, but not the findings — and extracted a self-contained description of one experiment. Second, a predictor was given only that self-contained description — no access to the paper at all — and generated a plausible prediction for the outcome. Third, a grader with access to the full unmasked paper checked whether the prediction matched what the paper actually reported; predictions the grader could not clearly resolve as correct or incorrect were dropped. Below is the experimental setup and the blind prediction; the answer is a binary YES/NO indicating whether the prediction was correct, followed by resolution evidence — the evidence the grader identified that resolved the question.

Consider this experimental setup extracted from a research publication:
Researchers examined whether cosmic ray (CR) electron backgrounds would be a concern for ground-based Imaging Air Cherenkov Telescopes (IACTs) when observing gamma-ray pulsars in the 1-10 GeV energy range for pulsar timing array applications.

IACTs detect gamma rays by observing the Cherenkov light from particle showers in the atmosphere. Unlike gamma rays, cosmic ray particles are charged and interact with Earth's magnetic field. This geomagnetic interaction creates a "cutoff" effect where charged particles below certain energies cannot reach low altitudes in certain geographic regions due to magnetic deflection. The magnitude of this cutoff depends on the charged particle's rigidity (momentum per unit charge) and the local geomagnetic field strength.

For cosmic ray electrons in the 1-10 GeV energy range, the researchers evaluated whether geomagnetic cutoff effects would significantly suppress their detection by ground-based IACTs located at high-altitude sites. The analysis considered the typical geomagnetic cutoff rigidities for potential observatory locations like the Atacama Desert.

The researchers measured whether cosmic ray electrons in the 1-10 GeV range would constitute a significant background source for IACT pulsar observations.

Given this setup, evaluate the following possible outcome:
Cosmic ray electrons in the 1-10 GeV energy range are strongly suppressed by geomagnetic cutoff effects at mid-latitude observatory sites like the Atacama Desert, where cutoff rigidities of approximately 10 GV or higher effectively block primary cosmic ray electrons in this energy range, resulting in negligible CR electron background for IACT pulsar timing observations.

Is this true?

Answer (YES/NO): YES